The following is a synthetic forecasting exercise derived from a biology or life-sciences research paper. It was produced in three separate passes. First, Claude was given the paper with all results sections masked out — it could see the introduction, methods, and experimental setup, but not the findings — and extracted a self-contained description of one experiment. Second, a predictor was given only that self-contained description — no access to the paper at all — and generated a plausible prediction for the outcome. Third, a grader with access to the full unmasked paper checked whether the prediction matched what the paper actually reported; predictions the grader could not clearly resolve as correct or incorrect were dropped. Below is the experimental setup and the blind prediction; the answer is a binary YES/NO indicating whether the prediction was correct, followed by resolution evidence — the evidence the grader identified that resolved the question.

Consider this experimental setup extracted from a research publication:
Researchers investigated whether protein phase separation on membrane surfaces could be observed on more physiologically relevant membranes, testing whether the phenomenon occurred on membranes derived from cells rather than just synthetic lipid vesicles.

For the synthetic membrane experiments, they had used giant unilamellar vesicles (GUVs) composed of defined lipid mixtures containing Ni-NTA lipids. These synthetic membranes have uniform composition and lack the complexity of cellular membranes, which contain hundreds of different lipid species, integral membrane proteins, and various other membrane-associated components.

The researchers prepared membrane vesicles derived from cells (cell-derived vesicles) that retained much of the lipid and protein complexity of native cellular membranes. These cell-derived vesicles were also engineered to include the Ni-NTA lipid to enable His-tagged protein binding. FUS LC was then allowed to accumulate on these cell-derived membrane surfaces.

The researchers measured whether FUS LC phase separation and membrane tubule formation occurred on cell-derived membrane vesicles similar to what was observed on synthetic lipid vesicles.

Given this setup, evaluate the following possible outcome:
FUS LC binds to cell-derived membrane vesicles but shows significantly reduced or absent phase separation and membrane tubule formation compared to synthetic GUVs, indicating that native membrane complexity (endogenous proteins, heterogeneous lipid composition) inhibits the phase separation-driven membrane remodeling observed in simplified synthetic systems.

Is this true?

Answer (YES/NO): NO